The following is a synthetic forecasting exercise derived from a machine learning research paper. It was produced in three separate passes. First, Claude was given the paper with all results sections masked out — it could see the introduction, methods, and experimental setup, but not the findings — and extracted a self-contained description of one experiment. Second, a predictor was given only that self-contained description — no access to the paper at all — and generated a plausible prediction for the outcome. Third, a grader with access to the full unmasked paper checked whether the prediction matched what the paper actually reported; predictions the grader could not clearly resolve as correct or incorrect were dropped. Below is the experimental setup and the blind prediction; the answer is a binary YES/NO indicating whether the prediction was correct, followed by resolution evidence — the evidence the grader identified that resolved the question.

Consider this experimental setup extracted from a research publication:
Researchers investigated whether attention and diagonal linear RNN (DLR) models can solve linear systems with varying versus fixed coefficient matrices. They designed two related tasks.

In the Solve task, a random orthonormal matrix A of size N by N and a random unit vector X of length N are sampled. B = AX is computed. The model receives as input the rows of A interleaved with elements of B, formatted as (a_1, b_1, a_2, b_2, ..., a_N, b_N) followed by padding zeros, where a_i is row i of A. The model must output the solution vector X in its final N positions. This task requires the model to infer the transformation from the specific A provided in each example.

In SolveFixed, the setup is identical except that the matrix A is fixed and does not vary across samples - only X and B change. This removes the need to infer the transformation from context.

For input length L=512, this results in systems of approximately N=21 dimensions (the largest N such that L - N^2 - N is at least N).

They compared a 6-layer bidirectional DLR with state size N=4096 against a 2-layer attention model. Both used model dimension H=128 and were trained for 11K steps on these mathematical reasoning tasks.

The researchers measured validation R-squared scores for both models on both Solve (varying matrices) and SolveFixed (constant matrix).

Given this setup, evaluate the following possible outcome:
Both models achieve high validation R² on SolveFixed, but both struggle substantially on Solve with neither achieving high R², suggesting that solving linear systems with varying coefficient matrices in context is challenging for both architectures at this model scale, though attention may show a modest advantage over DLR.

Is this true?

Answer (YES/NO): NO